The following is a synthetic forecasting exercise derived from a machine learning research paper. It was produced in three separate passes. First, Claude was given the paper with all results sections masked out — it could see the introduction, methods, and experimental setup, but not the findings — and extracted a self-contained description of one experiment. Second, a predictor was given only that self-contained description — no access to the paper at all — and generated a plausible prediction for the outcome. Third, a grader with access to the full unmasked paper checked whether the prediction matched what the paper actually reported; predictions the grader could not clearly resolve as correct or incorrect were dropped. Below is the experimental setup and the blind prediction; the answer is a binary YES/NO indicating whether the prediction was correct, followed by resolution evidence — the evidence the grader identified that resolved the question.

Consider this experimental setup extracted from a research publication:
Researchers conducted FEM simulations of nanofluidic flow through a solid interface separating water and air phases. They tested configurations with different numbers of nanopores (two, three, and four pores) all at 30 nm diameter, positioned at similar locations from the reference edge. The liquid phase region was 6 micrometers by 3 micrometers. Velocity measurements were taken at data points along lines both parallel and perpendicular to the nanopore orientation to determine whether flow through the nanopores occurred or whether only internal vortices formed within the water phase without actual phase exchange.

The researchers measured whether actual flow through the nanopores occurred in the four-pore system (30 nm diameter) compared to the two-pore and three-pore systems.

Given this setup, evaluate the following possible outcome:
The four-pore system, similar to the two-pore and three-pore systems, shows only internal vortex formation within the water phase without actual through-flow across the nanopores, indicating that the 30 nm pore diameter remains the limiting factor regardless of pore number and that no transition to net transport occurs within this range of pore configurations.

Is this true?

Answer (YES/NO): NO